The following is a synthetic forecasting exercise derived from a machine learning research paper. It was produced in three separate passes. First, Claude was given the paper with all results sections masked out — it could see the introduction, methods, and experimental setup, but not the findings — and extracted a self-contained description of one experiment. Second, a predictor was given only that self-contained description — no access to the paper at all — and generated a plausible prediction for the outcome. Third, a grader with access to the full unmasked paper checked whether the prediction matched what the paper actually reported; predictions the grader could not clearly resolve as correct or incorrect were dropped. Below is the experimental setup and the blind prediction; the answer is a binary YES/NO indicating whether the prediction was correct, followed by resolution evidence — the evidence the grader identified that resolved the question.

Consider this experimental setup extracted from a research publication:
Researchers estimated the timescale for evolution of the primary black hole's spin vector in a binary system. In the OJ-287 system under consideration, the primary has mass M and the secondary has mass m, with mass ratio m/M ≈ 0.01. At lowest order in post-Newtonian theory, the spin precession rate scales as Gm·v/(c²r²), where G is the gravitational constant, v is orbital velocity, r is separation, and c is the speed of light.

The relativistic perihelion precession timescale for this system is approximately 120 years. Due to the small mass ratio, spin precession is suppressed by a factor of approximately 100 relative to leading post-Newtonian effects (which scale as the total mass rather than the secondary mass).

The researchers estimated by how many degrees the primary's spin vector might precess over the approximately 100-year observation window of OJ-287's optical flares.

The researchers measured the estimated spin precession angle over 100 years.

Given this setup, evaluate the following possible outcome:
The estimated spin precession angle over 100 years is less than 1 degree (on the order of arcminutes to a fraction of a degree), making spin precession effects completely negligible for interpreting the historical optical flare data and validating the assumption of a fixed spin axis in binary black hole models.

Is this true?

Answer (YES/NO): NO